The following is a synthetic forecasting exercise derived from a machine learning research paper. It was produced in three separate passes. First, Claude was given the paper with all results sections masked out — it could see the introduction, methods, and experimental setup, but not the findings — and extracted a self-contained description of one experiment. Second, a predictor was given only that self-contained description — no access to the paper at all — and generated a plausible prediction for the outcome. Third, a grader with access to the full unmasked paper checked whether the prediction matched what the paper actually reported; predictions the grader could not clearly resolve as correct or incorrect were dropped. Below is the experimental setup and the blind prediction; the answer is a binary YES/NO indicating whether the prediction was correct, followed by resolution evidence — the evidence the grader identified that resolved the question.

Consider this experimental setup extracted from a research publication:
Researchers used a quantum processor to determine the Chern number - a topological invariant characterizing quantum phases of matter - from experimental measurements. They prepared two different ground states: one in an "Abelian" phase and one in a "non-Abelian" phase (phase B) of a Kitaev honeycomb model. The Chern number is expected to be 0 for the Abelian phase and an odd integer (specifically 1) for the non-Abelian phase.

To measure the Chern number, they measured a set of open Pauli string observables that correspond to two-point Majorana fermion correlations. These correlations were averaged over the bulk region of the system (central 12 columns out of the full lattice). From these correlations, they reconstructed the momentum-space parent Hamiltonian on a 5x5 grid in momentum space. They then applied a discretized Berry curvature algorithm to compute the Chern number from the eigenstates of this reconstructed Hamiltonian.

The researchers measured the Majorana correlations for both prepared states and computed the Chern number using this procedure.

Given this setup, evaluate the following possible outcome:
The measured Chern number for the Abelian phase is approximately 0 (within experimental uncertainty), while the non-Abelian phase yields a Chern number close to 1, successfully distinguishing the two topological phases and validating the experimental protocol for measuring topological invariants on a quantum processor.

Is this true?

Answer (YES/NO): YES